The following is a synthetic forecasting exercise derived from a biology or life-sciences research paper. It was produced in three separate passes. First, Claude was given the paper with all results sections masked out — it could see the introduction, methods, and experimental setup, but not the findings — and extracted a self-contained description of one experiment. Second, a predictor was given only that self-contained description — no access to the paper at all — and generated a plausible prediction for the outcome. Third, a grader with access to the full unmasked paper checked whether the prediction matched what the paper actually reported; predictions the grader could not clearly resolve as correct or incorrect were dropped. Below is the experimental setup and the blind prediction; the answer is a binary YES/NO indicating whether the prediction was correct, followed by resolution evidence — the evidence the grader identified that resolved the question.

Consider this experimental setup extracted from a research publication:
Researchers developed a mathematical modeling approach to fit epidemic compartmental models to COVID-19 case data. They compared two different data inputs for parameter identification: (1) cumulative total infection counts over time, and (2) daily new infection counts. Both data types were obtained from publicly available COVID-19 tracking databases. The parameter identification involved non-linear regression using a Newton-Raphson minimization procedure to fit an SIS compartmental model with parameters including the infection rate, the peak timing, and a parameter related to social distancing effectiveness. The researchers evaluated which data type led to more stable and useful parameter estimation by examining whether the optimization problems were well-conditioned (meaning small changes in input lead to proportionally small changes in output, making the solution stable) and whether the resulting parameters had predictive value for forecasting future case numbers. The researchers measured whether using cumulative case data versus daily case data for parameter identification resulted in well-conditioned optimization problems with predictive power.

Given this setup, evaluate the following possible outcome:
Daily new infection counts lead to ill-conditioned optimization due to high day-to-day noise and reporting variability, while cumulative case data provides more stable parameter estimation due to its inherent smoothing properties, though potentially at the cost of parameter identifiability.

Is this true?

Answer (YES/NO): NO